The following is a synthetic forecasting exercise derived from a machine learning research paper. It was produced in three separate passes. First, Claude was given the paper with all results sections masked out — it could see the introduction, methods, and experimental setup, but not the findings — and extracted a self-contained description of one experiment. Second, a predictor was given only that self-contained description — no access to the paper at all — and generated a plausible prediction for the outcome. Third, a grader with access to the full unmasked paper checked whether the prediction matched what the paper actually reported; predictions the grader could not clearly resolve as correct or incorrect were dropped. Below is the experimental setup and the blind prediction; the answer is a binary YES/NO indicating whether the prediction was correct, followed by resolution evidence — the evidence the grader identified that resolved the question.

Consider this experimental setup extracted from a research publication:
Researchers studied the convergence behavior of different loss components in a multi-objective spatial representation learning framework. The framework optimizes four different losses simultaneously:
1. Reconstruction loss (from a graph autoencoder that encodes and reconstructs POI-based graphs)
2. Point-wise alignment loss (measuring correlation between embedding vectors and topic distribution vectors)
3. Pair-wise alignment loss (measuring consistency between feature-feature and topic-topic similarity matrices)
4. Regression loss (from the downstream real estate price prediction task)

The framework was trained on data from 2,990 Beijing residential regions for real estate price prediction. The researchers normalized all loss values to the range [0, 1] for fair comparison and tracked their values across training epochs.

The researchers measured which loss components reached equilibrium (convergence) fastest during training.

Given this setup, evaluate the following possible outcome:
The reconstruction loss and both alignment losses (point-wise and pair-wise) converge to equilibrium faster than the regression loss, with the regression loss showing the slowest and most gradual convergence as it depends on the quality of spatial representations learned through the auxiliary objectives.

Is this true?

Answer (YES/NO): NO